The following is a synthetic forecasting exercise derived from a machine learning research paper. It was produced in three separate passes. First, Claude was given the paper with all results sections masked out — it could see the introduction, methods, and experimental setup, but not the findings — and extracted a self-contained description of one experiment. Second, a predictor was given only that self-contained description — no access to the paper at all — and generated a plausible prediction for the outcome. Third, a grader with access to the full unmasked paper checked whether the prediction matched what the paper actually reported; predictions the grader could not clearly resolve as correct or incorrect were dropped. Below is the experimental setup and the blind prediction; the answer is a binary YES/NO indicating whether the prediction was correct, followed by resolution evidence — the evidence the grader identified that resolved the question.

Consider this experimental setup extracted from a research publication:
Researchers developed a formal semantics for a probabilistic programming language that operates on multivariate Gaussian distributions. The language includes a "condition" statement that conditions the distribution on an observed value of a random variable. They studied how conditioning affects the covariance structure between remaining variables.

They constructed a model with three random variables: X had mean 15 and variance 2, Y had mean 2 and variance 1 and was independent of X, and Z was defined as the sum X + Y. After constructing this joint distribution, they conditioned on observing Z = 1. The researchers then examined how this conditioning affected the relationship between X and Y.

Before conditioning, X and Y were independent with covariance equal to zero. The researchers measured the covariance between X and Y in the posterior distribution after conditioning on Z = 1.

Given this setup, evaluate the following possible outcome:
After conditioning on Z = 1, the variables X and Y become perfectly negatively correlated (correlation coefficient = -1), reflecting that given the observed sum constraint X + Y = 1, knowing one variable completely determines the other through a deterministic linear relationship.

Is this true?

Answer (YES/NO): NO